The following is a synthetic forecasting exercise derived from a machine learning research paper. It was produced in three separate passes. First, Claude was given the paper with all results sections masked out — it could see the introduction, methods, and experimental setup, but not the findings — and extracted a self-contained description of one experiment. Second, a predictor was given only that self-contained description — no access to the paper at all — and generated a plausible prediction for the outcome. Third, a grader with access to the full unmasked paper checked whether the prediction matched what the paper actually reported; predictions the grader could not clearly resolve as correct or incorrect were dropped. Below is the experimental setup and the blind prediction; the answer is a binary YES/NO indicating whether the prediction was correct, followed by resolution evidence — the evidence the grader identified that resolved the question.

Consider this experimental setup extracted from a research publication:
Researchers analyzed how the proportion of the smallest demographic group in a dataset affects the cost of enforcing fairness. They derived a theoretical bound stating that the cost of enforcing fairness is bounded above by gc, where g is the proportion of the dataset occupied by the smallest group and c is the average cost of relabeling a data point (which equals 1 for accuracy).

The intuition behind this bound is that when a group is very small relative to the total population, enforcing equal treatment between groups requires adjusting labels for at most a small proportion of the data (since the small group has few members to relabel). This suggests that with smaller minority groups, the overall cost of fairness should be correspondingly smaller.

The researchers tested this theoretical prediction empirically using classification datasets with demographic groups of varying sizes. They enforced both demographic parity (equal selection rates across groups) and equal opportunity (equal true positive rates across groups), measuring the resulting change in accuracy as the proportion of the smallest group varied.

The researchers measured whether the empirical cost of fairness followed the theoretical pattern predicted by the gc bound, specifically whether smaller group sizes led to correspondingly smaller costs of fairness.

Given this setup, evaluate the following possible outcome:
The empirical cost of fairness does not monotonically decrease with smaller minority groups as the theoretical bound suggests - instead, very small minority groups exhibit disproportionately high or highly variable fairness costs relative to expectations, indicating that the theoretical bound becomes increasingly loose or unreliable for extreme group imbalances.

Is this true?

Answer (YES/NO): NO